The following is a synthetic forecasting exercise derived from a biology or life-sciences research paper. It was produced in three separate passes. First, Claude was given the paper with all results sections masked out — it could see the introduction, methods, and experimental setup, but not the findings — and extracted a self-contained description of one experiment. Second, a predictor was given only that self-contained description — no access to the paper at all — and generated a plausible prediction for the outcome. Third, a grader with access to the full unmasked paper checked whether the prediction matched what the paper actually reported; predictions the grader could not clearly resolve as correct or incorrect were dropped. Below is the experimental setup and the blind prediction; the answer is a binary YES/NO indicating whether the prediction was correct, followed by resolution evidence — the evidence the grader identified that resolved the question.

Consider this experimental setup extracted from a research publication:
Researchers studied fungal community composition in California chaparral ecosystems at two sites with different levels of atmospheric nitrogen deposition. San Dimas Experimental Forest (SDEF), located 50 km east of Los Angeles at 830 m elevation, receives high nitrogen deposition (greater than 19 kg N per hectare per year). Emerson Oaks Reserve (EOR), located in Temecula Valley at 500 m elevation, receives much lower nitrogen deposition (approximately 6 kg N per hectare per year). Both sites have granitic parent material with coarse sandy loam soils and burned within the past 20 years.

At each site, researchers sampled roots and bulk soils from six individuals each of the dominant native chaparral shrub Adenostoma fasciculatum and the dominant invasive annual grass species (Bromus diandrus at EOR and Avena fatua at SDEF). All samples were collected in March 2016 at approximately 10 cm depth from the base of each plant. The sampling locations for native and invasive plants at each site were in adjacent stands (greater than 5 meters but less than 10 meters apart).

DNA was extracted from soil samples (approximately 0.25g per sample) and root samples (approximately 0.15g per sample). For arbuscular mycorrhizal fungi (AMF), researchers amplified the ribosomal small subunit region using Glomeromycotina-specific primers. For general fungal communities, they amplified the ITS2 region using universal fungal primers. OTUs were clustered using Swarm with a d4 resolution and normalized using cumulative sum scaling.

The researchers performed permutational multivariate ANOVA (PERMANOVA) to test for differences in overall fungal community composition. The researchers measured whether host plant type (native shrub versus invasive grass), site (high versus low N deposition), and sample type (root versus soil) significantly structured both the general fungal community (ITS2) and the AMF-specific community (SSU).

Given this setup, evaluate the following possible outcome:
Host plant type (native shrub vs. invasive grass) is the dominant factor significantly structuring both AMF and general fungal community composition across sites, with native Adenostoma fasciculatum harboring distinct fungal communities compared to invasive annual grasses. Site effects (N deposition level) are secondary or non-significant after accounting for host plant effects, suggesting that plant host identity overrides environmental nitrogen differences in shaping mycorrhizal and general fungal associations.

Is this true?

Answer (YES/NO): NO